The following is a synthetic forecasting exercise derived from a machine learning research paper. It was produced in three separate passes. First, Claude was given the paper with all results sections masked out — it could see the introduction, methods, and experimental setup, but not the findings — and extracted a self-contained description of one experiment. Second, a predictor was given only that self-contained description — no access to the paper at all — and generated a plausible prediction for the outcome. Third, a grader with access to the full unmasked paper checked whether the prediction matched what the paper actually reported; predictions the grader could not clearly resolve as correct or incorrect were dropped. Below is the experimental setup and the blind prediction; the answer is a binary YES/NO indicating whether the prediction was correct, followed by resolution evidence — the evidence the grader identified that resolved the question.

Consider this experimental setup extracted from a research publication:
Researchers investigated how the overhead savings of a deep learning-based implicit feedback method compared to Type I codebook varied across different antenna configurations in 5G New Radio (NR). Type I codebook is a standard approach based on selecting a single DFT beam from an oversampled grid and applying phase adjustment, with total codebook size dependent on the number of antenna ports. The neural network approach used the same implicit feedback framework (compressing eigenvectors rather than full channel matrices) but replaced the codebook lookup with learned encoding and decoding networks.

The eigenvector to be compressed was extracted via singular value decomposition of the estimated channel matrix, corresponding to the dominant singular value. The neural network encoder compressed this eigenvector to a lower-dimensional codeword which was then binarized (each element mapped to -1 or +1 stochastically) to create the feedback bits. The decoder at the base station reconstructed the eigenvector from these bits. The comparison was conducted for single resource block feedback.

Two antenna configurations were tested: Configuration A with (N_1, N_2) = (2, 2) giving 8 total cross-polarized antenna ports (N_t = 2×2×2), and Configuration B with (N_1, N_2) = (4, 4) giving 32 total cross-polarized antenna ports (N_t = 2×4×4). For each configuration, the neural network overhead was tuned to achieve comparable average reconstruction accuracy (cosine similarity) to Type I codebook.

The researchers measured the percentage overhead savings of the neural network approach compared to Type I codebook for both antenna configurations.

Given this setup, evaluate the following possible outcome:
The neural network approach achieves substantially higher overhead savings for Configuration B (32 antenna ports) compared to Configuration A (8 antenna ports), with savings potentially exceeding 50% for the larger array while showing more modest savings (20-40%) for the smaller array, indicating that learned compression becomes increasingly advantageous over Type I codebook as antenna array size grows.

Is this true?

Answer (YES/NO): NO